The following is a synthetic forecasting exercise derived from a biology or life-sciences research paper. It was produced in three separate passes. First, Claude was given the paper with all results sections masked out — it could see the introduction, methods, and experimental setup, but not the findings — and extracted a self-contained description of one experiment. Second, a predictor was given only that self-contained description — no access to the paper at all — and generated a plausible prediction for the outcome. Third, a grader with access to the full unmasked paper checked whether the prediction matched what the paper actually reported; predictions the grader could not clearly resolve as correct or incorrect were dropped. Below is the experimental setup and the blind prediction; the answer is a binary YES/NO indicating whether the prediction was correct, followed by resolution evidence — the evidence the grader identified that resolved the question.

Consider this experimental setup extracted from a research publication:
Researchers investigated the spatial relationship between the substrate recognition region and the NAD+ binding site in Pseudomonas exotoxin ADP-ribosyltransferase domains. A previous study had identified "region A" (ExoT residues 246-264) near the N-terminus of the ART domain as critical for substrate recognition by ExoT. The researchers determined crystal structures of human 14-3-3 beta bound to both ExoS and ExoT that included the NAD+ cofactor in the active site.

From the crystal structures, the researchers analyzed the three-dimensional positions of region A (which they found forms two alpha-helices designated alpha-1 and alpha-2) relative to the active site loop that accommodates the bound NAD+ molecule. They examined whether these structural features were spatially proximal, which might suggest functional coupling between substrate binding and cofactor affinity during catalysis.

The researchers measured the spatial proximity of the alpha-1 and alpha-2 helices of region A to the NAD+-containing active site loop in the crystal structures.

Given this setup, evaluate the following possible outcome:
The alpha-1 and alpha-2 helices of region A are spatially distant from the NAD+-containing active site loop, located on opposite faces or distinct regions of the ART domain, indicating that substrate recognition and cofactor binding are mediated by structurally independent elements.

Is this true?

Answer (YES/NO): NO